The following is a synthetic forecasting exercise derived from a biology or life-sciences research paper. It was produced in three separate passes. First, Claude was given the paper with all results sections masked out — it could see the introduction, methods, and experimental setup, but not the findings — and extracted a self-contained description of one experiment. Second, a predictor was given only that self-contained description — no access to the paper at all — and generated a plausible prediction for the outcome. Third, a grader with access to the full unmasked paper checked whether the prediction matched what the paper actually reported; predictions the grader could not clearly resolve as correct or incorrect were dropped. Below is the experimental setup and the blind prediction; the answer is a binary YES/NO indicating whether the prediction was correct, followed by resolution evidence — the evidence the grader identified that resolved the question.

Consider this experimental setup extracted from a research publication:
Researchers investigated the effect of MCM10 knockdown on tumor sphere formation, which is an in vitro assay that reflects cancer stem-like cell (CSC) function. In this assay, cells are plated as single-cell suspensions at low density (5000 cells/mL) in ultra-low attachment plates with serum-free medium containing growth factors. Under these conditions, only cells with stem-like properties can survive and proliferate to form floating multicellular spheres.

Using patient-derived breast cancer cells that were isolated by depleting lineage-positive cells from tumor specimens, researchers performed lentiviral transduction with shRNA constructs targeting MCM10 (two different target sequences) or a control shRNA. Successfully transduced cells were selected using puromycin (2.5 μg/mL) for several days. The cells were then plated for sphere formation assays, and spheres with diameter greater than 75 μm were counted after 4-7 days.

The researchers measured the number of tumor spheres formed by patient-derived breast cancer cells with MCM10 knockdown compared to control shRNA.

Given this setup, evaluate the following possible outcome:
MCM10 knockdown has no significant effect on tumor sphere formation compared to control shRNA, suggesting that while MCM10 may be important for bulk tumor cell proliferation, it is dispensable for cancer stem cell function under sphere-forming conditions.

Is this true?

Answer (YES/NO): NO